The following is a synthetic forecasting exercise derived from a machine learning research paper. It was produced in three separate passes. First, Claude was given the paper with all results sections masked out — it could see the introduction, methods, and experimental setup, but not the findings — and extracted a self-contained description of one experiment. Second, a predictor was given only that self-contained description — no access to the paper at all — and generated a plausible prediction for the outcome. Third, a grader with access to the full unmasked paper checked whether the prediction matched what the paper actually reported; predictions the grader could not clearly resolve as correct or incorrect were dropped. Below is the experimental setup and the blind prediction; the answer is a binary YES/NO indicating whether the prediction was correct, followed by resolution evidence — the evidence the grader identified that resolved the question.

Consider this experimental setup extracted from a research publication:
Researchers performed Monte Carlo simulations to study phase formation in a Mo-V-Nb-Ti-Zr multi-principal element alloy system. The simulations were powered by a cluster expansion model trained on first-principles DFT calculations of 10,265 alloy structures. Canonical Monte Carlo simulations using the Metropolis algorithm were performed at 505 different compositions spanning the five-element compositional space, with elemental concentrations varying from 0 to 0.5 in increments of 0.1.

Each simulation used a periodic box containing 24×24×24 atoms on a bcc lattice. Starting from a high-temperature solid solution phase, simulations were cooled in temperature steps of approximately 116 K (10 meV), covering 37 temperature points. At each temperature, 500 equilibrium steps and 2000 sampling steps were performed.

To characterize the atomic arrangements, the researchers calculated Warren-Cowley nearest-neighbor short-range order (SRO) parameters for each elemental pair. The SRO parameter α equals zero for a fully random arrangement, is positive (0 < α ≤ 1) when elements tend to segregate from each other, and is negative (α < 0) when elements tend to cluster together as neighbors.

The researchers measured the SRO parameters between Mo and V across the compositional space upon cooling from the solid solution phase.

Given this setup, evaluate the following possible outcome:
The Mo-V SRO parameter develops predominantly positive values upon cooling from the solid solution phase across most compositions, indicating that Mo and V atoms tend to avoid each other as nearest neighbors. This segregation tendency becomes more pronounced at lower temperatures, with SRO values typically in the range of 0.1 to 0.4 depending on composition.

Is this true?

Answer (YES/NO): NO